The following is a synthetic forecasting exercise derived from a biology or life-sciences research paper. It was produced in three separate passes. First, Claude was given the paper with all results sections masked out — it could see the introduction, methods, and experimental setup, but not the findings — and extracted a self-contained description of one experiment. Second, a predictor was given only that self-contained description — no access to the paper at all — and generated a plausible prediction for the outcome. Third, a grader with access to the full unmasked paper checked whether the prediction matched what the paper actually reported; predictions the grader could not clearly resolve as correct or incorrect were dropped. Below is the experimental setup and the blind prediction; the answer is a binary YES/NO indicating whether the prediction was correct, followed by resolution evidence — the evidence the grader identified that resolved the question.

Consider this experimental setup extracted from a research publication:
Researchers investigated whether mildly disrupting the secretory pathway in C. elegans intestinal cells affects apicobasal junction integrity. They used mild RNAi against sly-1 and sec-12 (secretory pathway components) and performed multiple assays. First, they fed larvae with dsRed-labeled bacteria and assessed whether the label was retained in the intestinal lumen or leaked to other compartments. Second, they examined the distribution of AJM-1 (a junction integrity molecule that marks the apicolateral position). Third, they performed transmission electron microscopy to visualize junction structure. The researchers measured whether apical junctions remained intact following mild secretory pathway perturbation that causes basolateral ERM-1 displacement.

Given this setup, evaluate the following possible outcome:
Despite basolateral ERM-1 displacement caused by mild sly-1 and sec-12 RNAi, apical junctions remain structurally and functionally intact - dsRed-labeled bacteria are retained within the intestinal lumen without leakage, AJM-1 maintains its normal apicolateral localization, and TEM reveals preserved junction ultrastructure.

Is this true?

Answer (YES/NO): YES